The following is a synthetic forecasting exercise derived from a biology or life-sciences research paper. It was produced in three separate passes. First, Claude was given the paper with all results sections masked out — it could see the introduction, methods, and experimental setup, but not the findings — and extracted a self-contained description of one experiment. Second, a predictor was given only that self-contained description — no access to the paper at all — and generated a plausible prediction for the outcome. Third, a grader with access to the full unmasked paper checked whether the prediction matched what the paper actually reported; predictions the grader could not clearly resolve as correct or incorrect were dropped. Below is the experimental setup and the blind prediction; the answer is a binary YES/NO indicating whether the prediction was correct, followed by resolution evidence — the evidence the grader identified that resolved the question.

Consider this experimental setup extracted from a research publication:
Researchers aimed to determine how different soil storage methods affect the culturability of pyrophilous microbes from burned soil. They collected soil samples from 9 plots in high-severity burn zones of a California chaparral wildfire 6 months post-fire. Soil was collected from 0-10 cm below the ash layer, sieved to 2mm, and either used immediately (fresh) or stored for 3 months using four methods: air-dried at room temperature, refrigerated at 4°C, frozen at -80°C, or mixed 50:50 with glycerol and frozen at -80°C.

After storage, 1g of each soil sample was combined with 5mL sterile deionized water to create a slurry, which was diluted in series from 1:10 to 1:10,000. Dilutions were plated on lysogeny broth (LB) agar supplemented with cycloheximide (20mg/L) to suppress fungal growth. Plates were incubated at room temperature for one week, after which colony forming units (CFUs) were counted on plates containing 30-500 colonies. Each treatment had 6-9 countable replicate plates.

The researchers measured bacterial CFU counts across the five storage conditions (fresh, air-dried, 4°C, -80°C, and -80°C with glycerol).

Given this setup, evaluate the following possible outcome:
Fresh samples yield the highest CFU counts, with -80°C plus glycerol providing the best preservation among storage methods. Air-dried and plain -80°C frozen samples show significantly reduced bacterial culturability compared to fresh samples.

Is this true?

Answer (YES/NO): NO